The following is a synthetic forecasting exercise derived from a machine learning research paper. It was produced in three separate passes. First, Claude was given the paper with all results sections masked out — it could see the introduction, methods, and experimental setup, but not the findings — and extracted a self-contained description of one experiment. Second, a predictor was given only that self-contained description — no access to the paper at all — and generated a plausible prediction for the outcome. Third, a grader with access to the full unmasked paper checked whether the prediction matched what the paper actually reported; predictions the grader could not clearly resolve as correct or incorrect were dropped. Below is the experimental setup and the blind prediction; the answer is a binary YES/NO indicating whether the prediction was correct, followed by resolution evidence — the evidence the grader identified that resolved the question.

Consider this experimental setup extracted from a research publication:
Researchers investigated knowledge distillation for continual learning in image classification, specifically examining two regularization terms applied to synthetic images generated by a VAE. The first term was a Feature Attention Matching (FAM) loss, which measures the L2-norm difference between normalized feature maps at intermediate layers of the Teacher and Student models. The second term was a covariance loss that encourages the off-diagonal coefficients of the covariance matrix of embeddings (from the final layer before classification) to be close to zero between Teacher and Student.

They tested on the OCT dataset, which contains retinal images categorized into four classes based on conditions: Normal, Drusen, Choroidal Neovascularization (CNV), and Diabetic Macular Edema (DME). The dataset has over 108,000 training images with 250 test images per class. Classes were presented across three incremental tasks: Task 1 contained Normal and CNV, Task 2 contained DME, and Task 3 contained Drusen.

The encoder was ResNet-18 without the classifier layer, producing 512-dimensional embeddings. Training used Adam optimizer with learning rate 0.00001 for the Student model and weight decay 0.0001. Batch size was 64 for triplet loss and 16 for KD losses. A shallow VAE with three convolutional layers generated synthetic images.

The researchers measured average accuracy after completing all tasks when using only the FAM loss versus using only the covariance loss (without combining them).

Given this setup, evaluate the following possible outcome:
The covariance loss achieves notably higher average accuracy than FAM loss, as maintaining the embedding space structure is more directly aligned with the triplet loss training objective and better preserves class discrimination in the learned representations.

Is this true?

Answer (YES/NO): NO